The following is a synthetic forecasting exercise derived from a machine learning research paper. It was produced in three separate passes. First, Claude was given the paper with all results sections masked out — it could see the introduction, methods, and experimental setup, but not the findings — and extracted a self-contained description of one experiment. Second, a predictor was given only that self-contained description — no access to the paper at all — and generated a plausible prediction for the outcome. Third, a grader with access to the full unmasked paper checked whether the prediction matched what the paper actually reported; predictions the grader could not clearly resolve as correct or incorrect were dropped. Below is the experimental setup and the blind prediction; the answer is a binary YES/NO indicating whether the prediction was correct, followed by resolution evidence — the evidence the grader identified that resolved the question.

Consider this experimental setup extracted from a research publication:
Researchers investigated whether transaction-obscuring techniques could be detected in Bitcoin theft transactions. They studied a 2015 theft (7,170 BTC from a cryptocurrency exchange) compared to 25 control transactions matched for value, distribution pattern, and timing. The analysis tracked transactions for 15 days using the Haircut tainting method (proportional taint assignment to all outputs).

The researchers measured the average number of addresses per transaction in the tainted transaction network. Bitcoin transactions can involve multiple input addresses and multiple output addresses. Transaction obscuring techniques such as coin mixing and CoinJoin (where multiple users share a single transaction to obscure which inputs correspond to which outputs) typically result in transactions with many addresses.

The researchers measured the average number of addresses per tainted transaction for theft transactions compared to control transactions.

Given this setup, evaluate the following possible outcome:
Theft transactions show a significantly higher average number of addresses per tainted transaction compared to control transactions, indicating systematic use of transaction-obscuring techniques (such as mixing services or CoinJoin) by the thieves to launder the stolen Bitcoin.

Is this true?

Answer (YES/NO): NO